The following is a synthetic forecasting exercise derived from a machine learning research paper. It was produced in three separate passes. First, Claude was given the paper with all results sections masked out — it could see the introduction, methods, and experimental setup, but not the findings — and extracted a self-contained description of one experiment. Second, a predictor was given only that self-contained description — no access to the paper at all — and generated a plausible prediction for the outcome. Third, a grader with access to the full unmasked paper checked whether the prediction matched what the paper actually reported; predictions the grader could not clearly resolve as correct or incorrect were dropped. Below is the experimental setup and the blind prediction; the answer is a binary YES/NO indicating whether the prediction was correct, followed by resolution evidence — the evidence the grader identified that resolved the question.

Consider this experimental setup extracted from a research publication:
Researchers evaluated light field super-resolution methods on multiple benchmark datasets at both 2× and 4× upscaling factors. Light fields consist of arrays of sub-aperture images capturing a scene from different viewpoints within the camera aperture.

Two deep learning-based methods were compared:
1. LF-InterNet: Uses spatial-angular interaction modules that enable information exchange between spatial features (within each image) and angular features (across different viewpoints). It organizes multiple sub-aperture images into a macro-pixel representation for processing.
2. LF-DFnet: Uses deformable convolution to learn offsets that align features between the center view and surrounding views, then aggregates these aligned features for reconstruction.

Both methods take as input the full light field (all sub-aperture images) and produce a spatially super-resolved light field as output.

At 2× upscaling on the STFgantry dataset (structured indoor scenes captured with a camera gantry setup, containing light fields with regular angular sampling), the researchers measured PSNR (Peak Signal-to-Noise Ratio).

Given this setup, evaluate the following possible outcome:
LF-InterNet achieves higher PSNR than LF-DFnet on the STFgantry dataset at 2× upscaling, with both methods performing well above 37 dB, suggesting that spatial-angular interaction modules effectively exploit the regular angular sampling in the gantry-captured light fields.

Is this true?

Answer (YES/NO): NO